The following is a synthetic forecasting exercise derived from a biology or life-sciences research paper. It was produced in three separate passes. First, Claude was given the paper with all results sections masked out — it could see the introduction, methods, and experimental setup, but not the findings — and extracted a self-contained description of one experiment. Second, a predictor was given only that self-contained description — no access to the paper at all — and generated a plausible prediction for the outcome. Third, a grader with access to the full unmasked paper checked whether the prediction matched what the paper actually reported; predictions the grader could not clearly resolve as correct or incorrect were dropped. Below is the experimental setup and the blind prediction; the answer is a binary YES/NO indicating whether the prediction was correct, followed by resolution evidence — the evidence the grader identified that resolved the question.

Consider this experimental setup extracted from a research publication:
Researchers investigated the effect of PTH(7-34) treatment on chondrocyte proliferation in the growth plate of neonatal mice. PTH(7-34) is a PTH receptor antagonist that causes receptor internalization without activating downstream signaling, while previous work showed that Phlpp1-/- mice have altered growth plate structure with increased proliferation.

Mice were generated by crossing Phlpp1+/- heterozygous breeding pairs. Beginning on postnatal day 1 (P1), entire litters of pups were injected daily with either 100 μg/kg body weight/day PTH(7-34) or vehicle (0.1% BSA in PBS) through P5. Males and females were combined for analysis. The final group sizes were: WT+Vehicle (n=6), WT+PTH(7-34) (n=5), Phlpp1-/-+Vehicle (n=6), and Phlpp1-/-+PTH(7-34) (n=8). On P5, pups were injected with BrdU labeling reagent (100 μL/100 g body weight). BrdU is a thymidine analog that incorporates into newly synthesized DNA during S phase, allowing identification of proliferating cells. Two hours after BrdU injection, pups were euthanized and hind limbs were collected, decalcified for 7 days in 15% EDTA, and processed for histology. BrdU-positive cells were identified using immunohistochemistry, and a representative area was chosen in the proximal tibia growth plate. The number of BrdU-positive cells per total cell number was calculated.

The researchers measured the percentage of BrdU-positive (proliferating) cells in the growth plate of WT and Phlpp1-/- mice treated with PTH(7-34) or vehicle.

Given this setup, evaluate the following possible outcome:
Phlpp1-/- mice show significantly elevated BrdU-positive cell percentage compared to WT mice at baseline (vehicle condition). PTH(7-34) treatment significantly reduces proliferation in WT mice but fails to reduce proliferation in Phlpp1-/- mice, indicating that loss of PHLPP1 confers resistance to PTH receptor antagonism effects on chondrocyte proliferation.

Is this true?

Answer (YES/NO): NO